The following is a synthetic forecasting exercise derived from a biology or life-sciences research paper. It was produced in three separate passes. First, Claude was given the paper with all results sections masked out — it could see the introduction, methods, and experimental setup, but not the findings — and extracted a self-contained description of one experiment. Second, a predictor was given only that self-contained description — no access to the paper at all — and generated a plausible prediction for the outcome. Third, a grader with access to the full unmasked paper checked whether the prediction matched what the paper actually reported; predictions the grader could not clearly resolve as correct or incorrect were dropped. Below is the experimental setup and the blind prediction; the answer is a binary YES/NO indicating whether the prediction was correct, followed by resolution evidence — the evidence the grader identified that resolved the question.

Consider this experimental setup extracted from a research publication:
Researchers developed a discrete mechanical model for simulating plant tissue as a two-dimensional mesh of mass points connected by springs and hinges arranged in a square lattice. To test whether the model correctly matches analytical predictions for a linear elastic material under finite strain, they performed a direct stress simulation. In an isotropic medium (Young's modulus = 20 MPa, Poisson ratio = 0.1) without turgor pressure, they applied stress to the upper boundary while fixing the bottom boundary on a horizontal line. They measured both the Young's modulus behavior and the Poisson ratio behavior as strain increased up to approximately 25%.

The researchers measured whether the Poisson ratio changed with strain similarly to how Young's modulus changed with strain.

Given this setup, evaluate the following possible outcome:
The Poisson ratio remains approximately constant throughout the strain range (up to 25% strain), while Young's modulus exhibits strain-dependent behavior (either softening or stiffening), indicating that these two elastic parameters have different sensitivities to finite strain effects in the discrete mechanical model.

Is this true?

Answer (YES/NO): YES